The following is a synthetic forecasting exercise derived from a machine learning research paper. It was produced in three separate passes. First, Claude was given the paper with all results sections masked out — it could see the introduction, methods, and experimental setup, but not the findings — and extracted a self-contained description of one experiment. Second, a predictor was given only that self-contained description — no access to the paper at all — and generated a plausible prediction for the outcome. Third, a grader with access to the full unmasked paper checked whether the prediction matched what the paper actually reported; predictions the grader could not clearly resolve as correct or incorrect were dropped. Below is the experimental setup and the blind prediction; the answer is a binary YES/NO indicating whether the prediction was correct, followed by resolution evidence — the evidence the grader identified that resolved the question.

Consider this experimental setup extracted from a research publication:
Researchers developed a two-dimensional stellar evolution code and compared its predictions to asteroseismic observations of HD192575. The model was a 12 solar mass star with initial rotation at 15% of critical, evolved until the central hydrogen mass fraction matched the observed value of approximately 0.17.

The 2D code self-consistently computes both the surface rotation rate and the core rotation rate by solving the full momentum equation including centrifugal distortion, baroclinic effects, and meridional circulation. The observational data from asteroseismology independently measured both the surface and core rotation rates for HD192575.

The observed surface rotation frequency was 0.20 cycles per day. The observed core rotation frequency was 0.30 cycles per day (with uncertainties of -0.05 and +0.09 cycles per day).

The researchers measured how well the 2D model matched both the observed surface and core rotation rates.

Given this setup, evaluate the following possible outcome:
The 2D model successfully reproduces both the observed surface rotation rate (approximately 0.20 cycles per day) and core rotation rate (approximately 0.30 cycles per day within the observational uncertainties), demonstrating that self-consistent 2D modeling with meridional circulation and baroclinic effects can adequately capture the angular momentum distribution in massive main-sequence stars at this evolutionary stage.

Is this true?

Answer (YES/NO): NO